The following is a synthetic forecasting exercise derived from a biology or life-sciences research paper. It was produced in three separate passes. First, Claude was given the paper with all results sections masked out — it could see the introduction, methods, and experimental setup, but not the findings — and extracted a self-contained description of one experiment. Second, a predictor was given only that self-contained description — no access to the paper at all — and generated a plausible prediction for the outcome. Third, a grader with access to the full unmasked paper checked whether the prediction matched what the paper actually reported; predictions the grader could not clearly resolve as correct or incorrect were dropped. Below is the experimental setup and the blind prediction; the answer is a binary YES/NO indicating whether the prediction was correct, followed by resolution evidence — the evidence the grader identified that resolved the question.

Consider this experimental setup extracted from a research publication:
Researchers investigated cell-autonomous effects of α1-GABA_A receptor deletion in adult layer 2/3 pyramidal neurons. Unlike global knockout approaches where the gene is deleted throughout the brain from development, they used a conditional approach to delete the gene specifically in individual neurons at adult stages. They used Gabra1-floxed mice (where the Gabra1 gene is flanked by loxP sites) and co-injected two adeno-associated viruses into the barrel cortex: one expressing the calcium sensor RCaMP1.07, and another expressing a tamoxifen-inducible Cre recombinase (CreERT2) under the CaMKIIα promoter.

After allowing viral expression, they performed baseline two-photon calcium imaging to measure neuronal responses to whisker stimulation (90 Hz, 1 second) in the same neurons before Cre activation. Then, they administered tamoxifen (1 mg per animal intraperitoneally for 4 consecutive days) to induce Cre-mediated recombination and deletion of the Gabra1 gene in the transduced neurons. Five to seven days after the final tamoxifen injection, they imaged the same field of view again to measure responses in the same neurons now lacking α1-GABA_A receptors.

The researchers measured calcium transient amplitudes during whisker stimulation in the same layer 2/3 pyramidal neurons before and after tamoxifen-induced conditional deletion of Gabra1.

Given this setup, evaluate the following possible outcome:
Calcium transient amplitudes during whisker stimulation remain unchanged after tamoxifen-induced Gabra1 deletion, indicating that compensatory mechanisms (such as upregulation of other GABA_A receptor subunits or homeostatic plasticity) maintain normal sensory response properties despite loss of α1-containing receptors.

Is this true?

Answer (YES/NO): NO